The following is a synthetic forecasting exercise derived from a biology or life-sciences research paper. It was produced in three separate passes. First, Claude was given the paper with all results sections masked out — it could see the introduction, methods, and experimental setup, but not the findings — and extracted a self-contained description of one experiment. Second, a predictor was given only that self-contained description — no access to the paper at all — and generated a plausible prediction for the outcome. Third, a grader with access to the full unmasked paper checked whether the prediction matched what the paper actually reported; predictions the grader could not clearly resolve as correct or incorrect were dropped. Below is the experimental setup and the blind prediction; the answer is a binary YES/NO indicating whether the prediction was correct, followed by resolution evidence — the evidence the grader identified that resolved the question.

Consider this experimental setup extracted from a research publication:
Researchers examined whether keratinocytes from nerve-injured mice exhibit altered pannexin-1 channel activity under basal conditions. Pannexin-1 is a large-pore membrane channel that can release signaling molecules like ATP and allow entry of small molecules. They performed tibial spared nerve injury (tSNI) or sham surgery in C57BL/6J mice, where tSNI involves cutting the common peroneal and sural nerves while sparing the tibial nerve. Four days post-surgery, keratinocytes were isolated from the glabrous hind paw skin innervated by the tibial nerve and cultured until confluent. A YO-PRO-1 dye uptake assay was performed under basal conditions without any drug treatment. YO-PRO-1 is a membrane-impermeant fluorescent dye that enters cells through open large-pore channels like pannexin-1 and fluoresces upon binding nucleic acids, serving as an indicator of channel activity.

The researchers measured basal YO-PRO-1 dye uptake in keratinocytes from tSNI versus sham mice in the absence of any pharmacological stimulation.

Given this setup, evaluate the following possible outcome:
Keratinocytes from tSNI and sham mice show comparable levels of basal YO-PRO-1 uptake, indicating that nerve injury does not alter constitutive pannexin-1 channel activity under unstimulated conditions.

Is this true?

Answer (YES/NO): NO